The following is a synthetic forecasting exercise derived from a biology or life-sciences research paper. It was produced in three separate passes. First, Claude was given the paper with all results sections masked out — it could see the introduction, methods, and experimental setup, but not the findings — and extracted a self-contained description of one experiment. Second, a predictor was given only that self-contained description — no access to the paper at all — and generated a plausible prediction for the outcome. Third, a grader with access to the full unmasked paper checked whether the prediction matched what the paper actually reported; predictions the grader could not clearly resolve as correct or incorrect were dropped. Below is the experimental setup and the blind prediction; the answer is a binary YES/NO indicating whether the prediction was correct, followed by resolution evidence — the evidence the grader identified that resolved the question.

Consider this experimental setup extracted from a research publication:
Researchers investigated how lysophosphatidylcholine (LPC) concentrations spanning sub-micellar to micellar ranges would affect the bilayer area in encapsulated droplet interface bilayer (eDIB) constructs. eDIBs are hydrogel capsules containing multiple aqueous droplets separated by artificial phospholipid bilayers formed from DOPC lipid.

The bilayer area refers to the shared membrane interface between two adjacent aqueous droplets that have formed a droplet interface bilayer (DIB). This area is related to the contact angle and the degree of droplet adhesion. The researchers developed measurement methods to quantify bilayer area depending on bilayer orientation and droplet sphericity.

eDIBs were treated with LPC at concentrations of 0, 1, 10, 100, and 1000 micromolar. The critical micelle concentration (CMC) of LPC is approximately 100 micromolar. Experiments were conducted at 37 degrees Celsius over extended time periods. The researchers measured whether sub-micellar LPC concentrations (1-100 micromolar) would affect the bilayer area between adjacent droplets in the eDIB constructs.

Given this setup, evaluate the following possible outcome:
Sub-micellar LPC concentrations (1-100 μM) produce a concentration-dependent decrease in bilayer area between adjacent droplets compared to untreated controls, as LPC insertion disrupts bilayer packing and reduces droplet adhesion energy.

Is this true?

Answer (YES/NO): NO